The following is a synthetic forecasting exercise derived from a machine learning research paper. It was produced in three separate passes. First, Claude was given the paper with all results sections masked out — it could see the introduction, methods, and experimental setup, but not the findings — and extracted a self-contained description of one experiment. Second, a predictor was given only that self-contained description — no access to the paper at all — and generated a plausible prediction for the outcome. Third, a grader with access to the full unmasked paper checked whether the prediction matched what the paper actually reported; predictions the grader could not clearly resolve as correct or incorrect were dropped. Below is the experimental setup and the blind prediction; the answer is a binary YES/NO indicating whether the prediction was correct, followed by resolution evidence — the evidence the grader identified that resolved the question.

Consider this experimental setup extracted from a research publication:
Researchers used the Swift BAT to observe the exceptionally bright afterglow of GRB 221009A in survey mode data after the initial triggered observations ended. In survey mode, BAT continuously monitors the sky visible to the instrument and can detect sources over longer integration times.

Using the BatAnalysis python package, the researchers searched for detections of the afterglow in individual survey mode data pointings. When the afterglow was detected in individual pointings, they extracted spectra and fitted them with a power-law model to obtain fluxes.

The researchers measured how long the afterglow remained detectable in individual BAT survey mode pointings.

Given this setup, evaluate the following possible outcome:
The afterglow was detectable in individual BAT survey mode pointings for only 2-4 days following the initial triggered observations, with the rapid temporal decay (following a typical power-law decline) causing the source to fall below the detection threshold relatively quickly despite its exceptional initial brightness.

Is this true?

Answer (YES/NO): NO